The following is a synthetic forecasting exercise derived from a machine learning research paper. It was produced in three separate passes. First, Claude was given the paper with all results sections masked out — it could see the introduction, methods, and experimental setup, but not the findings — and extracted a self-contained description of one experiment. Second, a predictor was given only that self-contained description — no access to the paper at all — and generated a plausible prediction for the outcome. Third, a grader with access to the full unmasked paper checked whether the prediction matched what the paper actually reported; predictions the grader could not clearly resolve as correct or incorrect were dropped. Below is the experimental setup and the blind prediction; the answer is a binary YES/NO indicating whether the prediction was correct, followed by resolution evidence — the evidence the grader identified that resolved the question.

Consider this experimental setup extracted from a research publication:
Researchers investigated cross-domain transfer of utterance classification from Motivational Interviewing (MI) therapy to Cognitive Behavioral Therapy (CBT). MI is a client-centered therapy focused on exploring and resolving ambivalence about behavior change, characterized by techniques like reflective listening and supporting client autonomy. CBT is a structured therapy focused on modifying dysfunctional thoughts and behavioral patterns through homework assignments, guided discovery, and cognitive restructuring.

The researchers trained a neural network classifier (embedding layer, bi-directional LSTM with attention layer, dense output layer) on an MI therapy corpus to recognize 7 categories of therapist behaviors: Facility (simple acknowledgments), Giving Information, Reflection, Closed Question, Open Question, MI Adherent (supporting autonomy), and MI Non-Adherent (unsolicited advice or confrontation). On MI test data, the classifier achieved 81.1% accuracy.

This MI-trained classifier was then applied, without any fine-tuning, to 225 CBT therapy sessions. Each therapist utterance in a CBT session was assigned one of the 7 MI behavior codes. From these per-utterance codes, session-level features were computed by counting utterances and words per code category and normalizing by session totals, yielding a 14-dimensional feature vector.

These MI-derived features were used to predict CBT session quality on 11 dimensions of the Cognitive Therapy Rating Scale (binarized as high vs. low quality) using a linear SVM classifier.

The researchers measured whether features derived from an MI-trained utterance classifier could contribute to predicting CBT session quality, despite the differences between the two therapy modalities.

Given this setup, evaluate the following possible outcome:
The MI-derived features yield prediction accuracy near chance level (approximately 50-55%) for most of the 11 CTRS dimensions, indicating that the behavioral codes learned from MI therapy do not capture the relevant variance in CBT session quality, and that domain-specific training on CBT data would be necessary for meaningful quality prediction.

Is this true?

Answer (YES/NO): NO